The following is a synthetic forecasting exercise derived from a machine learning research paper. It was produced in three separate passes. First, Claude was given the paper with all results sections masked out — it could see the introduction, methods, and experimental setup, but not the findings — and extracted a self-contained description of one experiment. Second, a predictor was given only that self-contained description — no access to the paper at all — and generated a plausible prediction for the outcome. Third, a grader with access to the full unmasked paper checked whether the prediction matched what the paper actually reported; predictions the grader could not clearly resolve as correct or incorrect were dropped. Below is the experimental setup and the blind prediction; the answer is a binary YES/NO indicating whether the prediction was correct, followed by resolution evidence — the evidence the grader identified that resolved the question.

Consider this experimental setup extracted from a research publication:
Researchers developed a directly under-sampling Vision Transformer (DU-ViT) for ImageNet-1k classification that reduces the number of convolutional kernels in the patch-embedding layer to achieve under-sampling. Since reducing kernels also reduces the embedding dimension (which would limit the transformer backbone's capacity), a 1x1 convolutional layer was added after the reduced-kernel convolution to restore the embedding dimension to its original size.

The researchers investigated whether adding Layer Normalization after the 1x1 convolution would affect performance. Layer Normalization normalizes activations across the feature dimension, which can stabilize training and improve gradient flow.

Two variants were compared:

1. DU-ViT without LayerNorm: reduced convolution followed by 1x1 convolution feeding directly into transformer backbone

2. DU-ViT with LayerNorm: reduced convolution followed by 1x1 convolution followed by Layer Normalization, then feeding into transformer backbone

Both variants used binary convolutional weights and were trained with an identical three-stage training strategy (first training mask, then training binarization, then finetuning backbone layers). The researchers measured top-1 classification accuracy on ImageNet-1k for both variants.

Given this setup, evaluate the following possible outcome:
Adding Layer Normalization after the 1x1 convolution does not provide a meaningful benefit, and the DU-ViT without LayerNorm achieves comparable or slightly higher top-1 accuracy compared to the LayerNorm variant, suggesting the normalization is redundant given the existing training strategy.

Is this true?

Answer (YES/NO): NO